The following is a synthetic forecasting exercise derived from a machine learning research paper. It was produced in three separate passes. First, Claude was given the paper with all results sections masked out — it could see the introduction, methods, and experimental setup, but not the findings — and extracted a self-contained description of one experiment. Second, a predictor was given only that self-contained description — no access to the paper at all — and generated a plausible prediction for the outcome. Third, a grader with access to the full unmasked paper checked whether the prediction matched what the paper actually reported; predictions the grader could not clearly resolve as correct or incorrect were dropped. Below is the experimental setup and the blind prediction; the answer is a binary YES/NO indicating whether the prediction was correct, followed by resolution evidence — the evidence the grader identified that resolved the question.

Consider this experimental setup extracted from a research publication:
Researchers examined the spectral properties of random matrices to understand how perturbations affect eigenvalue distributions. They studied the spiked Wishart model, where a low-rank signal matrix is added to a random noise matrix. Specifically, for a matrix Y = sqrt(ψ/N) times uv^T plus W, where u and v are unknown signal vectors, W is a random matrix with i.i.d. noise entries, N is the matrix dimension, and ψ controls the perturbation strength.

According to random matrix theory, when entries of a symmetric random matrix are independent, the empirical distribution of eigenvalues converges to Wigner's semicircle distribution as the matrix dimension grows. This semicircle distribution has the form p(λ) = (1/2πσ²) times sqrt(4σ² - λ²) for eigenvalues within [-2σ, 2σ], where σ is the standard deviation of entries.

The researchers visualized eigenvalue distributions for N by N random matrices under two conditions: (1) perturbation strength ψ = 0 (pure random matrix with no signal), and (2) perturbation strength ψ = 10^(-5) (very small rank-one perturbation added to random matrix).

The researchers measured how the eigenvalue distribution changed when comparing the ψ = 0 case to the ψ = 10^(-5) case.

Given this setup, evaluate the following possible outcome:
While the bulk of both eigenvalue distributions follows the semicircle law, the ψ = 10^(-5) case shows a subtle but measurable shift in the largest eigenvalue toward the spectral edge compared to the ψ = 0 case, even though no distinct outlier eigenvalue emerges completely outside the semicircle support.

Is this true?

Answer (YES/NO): NO